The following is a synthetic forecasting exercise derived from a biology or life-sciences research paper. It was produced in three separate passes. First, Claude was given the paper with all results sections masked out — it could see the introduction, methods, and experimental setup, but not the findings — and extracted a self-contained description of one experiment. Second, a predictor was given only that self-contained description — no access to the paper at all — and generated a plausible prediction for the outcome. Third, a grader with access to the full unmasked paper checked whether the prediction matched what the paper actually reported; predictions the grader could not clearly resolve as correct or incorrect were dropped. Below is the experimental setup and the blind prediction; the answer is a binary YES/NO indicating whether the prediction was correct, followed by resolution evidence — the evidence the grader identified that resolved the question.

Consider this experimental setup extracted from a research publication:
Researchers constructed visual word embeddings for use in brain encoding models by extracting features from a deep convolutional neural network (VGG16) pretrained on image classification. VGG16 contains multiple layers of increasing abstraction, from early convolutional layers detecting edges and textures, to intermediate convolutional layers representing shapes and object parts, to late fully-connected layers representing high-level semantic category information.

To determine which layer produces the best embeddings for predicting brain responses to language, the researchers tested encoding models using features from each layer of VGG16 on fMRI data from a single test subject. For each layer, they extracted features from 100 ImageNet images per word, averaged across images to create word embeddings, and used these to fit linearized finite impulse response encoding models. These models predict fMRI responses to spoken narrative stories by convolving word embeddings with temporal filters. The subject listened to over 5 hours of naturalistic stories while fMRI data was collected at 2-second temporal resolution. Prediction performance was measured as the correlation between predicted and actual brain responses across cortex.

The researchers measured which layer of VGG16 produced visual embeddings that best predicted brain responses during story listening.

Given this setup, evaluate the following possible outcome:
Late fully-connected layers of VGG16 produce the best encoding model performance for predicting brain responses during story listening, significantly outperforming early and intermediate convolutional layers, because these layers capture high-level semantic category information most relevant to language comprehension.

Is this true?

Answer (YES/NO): NO